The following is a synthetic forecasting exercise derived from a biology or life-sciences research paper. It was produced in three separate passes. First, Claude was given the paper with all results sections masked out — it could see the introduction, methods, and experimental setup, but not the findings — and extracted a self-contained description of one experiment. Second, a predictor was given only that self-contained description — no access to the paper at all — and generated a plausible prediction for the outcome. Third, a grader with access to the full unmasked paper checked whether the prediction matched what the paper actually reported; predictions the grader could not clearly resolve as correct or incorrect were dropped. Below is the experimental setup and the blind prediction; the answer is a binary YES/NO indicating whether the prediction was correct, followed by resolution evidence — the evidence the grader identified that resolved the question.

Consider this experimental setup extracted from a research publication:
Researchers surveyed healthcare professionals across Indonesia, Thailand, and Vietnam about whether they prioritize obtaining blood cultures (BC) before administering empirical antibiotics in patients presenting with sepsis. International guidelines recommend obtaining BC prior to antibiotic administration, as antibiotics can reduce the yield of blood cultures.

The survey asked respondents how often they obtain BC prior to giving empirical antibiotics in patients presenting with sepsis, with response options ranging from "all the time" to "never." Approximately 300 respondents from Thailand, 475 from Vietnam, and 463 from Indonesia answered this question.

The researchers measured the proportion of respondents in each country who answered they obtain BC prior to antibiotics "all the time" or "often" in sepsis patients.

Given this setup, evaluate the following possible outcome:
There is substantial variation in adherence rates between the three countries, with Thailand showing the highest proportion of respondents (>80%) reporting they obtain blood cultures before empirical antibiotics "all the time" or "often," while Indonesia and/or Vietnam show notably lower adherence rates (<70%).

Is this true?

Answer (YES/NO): YES